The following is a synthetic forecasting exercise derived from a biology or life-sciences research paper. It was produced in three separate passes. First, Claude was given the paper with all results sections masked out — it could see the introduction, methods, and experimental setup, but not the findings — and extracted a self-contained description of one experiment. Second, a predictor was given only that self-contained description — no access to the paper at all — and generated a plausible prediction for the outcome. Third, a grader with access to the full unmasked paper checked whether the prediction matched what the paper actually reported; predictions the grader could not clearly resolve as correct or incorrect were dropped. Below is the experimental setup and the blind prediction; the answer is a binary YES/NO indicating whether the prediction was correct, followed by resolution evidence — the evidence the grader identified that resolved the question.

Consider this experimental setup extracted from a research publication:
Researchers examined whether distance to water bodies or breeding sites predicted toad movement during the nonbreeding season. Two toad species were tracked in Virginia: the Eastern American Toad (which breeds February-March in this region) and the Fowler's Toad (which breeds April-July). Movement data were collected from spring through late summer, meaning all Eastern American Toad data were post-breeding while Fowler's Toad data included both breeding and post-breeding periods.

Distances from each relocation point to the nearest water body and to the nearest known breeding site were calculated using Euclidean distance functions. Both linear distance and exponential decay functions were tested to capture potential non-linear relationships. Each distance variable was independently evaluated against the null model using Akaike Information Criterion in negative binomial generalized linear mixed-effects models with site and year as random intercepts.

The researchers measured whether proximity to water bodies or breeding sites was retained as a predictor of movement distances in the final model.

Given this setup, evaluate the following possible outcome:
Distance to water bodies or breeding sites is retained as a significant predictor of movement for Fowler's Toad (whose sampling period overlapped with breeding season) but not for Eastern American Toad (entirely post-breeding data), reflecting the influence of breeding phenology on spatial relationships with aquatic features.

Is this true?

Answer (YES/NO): NO